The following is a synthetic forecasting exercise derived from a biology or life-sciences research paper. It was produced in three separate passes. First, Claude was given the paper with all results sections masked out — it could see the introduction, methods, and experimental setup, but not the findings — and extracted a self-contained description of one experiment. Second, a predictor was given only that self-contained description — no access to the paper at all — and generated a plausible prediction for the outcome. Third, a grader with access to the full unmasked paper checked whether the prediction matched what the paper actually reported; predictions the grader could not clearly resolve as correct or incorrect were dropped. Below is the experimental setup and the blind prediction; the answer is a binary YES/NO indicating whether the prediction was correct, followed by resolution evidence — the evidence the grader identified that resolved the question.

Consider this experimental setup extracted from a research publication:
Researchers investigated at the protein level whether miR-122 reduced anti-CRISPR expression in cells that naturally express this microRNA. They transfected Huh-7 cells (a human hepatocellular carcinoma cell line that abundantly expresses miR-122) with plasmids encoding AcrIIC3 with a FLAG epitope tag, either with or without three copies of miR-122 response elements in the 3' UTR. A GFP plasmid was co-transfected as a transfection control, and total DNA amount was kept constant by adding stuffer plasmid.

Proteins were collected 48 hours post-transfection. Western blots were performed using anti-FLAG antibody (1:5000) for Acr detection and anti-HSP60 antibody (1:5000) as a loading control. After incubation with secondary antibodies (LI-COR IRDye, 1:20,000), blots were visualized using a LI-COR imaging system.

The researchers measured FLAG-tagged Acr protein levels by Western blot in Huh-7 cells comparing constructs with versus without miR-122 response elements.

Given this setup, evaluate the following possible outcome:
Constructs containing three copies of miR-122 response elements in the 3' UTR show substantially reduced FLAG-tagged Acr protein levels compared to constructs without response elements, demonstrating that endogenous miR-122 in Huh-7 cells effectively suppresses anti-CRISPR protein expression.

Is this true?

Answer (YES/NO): YES